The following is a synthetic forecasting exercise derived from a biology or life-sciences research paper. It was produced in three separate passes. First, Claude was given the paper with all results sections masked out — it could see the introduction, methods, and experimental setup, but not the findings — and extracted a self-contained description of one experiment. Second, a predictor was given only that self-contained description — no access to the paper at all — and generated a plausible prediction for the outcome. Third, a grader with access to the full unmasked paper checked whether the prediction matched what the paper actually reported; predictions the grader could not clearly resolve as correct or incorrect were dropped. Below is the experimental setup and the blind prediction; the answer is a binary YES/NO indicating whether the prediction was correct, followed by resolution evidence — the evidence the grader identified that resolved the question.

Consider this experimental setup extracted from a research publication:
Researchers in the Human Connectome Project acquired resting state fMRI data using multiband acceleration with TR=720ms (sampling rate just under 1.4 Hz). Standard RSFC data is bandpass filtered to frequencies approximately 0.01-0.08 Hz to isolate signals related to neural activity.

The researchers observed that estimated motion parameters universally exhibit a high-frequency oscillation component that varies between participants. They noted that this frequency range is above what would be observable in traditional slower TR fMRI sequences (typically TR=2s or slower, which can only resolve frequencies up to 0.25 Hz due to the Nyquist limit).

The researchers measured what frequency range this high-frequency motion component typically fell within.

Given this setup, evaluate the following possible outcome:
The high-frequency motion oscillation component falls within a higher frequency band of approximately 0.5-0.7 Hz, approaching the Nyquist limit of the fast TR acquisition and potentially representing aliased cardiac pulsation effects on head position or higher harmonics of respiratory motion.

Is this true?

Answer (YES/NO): NO